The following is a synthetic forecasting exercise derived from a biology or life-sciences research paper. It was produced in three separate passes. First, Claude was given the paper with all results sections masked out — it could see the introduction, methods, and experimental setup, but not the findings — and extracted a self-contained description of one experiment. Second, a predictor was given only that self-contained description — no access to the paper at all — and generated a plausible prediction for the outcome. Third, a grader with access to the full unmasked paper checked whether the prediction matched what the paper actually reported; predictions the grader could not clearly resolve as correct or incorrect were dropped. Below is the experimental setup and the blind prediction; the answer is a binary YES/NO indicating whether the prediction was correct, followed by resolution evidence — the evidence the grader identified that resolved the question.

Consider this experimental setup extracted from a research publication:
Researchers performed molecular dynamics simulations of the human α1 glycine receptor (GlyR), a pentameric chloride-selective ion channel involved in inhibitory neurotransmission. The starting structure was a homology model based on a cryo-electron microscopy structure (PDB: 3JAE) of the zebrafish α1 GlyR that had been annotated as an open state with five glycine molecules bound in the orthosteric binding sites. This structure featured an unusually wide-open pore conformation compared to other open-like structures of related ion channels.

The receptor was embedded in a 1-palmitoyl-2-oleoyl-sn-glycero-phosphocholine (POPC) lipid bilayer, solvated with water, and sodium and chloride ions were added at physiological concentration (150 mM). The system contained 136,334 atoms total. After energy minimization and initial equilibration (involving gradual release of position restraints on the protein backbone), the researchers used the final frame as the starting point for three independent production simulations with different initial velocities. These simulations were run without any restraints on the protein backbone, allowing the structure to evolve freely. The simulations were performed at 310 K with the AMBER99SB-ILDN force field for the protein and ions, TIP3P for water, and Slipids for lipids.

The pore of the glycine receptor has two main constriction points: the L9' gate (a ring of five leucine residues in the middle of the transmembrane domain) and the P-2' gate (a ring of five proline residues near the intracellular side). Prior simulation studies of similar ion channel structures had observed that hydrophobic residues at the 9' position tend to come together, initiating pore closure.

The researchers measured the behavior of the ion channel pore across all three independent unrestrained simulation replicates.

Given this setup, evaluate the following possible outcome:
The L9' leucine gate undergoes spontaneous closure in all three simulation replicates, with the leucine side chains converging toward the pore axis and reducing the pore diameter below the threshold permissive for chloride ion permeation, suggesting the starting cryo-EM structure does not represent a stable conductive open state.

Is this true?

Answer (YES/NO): YES